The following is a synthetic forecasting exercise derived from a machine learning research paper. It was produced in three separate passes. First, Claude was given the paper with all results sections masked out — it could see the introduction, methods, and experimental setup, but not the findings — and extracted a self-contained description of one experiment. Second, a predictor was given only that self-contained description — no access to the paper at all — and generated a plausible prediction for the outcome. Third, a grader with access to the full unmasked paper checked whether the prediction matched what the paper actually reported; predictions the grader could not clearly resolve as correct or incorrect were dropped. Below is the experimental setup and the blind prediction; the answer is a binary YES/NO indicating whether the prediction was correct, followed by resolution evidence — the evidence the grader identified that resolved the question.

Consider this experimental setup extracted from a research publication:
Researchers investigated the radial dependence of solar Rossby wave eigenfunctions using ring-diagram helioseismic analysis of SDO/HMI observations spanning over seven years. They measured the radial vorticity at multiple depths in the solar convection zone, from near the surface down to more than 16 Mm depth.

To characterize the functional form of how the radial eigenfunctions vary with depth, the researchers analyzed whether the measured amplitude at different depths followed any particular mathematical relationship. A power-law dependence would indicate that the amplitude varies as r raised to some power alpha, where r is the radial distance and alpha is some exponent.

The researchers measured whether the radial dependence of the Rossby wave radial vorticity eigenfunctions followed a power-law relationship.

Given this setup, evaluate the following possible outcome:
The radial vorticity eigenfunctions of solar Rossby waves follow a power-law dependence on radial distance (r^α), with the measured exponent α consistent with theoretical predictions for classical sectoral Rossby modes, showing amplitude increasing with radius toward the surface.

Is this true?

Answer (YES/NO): YES